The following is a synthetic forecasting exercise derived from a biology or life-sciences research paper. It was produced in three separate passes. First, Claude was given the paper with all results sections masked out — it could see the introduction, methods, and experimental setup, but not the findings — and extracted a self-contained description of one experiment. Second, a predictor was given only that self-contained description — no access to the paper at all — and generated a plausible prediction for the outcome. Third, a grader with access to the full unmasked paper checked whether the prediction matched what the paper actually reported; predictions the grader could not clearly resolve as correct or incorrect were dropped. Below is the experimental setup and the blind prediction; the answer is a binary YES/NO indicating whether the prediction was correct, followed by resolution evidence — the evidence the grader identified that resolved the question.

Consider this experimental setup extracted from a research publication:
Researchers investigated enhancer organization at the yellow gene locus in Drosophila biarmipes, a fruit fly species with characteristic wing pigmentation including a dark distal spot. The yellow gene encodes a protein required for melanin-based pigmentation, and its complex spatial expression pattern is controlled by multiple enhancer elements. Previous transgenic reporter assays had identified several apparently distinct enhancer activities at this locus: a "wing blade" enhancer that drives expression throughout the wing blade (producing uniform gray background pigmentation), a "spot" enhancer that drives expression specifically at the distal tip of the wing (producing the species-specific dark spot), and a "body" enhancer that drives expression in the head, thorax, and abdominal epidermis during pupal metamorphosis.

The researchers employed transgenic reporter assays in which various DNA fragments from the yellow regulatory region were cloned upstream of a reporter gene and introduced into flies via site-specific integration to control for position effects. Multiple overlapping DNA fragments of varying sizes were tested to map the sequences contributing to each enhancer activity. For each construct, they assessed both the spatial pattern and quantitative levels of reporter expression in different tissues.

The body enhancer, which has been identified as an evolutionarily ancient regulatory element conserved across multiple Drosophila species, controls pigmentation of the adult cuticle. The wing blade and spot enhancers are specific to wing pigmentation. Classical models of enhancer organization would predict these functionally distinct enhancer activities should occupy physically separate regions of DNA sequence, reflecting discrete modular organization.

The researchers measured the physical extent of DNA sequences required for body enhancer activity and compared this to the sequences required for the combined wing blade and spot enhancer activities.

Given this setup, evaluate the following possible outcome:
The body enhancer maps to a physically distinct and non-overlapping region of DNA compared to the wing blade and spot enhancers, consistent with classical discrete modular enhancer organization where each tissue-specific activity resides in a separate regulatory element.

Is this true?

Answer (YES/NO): NO